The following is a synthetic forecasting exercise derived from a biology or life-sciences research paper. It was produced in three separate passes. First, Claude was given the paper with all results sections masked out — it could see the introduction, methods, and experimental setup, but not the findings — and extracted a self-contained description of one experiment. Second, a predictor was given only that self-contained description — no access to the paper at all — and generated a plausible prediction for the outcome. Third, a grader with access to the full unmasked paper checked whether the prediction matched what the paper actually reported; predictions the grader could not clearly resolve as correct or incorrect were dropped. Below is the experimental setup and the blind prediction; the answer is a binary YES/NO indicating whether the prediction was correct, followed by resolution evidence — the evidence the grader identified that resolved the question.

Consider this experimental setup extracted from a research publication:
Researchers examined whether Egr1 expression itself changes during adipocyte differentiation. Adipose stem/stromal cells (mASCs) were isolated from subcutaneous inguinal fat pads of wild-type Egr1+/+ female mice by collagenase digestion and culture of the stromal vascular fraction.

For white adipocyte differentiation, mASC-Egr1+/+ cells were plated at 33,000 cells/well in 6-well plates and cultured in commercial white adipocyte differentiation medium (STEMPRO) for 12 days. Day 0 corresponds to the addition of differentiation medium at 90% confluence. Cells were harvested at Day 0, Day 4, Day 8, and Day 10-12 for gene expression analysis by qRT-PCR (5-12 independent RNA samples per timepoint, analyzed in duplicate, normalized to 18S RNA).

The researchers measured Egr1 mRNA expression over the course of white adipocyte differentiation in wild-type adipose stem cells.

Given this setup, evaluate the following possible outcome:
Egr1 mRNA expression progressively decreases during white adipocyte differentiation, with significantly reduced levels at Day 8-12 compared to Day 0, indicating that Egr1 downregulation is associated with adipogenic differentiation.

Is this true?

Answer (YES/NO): NO